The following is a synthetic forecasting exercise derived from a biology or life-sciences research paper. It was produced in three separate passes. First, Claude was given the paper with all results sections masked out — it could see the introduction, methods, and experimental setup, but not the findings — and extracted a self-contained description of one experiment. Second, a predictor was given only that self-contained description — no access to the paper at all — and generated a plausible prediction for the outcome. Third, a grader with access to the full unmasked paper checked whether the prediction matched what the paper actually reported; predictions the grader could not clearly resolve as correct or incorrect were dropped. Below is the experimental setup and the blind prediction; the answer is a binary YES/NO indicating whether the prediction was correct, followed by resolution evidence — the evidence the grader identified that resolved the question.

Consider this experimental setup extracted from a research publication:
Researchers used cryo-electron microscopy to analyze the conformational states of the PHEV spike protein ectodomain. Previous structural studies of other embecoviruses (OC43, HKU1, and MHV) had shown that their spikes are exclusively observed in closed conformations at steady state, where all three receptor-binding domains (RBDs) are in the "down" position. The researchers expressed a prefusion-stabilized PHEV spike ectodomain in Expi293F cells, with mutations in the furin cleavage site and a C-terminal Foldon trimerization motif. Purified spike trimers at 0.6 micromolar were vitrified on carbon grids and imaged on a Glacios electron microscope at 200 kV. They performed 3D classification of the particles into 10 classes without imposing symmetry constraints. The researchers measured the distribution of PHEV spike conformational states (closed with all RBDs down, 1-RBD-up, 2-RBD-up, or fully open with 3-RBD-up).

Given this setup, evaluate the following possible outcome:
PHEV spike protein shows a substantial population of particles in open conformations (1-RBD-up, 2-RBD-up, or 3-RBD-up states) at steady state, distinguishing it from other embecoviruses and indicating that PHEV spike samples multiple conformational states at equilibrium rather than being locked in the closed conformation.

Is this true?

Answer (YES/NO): YES